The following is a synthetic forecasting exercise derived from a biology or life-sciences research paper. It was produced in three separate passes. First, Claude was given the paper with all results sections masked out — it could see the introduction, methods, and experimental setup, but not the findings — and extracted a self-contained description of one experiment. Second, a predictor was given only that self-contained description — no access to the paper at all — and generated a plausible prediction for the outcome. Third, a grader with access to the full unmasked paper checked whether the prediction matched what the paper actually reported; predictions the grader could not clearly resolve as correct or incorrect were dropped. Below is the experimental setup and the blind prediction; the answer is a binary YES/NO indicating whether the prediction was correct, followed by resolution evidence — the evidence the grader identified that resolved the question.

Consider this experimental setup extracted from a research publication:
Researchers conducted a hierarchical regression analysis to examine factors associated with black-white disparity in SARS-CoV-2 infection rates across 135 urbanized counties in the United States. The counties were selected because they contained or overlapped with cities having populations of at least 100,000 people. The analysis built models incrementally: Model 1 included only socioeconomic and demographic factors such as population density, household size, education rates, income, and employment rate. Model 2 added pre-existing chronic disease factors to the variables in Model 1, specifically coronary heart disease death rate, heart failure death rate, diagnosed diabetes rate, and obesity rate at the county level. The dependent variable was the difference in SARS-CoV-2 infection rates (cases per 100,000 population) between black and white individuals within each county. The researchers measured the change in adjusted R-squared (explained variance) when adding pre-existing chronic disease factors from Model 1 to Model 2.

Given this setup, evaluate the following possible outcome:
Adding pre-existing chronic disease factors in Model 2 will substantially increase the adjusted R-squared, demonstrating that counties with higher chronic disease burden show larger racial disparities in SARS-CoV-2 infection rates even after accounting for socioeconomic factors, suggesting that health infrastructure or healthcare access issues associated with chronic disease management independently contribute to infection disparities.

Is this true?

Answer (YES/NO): NO